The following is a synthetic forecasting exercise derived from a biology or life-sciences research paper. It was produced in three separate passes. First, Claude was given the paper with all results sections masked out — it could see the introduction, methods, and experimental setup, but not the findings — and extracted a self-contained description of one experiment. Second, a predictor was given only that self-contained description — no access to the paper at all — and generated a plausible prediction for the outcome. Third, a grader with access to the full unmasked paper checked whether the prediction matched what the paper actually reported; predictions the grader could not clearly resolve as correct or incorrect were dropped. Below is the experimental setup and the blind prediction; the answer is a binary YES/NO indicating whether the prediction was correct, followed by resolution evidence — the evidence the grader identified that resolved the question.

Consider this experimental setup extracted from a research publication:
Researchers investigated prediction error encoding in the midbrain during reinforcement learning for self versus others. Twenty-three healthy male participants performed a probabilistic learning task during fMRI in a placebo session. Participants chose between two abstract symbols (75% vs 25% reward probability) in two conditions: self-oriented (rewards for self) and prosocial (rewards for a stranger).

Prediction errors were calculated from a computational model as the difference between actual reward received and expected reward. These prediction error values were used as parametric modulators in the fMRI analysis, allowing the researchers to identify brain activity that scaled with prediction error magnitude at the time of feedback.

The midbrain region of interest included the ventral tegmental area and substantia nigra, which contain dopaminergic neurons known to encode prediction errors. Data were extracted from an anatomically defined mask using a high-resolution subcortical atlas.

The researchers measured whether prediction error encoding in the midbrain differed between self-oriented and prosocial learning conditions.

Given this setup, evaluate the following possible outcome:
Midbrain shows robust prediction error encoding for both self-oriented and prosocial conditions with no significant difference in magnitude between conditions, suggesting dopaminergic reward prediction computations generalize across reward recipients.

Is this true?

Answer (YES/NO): YES